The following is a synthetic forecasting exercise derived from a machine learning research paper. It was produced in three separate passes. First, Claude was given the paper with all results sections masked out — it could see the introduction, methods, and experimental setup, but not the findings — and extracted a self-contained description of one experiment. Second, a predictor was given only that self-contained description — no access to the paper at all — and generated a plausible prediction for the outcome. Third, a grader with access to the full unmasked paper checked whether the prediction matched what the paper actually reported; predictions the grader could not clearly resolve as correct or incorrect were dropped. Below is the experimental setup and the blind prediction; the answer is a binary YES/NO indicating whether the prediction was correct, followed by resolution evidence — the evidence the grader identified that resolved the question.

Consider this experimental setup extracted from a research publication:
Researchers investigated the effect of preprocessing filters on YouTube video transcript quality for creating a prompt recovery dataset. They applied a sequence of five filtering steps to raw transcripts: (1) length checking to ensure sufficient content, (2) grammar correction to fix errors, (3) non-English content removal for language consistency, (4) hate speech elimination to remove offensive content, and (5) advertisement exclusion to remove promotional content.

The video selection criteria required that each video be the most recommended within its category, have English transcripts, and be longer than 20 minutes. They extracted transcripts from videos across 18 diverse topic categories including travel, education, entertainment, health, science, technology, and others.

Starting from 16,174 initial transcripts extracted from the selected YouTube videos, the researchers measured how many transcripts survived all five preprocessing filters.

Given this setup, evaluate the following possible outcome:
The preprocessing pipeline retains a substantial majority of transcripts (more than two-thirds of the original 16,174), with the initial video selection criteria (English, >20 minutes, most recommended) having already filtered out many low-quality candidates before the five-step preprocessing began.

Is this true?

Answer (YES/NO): YES